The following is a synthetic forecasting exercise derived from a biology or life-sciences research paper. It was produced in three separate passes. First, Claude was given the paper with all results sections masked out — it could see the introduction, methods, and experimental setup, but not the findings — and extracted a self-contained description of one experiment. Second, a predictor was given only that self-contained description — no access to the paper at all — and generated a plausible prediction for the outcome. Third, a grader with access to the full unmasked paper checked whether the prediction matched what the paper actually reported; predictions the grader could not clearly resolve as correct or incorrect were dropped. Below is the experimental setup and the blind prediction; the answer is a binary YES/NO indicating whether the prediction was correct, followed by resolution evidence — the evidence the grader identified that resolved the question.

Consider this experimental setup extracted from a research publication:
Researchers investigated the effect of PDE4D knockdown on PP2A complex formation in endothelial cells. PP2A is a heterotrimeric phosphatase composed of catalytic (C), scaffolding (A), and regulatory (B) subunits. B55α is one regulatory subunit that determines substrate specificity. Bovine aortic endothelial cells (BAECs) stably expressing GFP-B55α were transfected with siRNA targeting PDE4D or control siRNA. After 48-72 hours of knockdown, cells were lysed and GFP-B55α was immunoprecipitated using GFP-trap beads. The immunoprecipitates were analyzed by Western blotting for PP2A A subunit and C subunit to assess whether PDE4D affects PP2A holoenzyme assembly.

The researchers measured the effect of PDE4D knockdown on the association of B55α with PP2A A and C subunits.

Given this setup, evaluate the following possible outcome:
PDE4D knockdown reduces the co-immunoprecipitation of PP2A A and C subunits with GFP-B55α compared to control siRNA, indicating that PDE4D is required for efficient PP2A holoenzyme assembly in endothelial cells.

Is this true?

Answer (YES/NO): YES